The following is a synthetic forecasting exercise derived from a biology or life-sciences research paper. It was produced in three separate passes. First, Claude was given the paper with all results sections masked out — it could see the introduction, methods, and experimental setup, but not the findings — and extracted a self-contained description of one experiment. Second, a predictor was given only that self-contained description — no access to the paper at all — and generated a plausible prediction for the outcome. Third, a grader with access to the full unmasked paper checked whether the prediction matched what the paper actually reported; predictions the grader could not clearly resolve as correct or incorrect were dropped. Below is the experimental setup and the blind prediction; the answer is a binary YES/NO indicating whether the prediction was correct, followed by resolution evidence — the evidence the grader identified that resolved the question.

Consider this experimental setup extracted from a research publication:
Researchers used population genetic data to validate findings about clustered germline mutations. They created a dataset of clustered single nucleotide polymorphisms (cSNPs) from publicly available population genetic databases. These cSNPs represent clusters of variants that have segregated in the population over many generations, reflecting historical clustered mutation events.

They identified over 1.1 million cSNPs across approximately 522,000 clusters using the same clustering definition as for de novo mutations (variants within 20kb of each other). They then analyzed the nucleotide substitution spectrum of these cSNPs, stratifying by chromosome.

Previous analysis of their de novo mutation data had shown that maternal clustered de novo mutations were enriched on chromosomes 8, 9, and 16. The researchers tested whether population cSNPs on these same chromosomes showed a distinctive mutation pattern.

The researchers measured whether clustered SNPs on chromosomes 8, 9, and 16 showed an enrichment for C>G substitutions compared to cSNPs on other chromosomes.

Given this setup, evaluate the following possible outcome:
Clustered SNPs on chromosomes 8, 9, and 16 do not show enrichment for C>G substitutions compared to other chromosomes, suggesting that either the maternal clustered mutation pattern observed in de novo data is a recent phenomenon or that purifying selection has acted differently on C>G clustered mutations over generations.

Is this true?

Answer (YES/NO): NO